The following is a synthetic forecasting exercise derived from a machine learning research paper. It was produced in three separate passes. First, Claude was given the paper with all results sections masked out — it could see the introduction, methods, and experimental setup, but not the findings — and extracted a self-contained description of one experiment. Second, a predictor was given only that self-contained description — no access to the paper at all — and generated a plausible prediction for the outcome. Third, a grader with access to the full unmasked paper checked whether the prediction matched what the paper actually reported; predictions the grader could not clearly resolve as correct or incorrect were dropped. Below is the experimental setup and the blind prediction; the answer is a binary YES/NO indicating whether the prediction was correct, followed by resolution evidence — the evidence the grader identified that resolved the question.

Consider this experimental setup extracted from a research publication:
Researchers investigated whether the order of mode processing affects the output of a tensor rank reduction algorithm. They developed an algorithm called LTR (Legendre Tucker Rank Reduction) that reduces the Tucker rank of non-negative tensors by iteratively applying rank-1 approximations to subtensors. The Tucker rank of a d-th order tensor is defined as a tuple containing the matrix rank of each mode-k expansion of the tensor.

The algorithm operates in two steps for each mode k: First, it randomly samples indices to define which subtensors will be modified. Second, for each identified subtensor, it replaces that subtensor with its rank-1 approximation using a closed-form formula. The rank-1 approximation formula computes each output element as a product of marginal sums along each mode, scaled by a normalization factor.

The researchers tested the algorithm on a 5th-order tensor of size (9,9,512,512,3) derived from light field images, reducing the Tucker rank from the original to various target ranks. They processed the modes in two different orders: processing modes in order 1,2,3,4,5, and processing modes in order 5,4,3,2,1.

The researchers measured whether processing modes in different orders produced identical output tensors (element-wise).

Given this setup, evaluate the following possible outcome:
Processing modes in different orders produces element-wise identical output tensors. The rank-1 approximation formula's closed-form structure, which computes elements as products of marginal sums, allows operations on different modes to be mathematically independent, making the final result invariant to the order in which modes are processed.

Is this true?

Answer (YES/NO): YES